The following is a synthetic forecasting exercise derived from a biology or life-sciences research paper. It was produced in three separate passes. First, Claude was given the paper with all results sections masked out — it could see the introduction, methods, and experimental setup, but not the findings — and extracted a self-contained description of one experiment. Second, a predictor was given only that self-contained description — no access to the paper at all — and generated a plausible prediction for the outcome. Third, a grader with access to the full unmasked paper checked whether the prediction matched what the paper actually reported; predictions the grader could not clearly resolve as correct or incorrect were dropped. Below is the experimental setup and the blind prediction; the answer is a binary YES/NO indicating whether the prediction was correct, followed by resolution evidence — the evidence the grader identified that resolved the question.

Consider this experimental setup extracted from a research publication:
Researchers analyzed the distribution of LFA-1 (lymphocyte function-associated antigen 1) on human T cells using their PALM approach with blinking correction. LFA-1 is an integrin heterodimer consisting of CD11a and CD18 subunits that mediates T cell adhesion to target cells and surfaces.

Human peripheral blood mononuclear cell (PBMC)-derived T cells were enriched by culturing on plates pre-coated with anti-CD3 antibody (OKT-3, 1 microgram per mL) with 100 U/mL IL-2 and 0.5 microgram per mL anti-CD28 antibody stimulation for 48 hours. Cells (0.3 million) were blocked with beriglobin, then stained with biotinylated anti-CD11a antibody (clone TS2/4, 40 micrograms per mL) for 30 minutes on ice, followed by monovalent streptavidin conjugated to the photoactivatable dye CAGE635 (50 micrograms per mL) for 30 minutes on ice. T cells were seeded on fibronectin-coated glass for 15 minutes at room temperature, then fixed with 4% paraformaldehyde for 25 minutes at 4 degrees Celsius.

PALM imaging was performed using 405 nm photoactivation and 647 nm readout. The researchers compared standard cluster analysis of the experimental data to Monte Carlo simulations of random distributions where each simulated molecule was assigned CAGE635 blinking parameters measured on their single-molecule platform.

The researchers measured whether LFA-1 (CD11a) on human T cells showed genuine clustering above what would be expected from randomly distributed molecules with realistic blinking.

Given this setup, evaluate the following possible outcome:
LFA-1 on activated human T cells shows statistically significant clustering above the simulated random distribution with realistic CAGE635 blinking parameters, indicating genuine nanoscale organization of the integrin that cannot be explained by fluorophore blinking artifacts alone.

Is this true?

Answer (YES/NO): YES